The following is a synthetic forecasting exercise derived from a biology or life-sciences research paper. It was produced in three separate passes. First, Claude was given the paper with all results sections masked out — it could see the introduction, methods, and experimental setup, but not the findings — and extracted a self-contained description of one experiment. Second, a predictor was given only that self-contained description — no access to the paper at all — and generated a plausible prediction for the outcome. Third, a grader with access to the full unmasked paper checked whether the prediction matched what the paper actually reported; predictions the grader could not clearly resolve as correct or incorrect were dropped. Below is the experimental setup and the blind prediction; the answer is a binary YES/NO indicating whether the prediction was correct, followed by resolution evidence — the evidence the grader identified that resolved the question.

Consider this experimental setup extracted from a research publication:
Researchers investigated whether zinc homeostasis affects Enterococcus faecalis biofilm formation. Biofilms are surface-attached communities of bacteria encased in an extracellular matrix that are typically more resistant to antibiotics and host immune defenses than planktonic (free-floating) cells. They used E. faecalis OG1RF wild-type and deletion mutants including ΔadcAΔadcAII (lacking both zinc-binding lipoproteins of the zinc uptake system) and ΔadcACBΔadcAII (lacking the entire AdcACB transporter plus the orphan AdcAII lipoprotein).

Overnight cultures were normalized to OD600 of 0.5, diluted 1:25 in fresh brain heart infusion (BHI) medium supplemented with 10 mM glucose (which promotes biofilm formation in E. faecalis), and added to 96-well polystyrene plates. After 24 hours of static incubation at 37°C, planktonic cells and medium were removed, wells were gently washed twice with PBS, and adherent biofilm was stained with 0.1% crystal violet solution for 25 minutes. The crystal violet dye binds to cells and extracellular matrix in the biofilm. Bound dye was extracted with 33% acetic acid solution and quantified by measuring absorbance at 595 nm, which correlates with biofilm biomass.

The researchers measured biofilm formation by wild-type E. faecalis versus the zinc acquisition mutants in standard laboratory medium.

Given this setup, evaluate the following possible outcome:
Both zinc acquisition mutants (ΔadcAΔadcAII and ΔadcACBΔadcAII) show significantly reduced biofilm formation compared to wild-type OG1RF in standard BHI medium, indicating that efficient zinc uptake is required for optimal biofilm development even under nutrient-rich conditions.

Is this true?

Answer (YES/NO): NO